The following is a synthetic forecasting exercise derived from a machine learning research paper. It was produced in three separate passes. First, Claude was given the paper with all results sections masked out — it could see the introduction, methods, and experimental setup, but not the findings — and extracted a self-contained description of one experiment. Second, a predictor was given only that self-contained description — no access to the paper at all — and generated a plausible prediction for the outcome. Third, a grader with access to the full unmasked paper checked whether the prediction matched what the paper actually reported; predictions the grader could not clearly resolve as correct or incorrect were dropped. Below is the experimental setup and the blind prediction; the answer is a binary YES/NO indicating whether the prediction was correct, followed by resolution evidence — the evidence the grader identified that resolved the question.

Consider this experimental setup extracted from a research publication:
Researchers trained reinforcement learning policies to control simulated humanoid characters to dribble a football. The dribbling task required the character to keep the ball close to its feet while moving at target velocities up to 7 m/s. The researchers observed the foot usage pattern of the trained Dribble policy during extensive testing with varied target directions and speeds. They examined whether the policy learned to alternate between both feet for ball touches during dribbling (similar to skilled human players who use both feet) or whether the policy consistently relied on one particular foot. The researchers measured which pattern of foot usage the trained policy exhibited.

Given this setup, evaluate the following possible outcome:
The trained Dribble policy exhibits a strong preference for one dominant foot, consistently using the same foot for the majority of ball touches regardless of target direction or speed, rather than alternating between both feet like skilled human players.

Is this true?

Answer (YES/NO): YES